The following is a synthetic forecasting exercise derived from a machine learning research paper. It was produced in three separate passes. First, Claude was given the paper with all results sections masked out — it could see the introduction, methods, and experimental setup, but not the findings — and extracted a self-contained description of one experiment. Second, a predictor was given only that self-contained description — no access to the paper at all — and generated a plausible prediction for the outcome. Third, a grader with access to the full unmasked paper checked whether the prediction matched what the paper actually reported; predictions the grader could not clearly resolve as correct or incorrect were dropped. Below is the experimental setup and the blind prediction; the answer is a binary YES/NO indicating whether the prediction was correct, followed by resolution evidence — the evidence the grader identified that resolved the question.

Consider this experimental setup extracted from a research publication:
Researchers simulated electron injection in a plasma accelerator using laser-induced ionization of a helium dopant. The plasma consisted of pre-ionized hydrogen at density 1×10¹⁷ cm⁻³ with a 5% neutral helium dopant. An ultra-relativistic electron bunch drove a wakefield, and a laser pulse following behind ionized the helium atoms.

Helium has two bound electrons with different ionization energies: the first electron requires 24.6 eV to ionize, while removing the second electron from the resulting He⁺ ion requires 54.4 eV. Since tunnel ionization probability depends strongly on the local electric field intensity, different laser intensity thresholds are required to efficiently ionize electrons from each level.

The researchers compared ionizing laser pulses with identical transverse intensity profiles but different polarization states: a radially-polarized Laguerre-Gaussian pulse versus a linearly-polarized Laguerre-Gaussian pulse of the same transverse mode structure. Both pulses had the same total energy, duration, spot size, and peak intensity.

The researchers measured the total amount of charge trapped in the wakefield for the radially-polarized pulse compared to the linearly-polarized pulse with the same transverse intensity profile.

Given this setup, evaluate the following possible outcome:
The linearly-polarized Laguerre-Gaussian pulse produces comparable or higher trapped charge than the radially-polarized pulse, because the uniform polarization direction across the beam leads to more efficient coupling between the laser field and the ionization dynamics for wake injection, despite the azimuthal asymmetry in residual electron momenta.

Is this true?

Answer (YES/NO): YES